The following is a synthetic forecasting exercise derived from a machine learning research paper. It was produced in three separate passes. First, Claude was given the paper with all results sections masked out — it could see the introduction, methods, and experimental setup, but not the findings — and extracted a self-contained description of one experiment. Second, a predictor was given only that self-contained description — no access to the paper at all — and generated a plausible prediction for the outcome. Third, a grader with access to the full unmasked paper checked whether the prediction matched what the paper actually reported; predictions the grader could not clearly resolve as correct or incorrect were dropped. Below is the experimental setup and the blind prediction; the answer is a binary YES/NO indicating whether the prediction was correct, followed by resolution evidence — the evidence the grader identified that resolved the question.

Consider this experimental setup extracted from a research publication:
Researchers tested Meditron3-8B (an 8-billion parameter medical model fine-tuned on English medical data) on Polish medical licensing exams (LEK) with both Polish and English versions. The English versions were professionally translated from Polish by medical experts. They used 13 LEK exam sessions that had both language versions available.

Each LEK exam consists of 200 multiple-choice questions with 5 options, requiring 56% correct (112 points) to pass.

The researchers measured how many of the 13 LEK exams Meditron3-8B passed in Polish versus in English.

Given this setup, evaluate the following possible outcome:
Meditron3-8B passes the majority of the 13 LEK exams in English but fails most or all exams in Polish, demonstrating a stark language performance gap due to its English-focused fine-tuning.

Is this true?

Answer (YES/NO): YES